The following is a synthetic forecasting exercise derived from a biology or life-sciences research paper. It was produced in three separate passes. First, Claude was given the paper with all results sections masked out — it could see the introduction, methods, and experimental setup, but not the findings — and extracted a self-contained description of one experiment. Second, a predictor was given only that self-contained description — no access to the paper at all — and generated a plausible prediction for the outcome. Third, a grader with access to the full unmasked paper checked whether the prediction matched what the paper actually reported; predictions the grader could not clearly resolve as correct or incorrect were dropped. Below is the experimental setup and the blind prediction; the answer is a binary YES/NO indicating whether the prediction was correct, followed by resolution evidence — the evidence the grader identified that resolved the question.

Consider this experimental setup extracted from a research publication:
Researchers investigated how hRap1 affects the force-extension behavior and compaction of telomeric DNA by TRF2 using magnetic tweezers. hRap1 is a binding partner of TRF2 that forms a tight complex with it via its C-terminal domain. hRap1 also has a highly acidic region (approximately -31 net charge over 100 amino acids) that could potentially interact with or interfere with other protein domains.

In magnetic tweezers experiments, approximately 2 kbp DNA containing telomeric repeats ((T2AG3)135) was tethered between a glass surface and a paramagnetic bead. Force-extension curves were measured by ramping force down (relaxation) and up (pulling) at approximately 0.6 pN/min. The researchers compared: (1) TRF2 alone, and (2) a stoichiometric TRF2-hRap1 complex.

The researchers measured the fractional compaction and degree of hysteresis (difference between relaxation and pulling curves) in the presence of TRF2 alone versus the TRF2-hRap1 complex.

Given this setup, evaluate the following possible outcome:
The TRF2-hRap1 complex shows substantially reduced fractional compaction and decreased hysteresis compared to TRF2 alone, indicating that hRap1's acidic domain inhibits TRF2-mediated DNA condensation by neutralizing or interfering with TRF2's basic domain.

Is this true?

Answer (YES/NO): NO